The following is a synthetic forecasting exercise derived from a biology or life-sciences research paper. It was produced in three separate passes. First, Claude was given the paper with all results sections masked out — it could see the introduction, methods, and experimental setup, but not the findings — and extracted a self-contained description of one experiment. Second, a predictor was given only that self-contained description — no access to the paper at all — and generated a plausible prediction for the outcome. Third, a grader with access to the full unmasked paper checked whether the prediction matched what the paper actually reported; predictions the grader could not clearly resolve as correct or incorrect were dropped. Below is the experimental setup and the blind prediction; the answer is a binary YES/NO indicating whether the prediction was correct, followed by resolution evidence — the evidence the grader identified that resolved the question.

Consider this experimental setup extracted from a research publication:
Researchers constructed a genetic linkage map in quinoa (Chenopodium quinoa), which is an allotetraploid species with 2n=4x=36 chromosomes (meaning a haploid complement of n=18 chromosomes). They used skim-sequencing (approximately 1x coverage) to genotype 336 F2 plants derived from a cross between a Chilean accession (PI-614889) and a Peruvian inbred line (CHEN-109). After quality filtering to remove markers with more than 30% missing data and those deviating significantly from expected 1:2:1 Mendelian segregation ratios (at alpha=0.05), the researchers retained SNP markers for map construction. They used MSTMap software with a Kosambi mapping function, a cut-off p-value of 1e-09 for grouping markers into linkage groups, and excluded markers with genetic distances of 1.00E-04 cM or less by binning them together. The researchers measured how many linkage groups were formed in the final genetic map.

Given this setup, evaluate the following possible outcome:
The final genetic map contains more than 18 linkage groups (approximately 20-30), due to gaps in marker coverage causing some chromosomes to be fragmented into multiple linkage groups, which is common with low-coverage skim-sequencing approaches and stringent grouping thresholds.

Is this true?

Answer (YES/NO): YES